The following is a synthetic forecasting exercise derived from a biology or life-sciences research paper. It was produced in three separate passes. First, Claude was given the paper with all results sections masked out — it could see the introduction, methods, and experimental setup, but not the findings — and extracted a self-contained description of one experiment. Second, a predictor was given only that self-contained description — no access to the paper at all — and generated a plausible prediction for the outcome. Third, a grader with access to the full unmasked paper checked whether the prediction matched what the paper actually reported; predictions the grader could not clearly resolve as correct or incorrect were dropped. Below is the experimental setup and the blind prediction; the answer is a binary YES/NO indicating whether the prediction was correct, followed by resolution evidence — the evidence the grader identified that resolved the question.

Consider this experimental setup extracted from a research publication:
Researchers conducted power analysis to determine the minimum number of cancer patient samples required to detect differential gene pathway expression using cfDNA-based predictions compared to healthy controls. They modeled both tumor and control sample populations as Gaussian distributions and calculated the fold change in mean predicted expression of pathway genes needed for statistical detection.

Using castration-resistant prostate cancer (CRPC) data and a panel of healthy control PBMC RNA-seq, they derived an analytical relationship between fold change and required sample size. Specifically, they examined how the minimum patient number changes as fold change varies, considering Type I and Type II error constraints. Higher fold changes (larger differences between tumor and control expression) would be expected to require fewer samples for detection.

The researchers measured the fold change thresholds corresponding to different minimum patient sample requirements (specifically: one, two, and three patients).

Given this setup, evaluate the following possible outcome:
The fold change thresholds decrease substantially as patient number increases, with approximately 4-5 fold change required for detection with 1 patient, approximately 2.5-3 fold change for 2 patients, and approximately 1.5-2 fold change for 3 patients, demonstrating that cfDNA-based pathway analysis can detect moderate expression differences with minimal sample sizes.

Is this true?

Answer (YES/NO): NO